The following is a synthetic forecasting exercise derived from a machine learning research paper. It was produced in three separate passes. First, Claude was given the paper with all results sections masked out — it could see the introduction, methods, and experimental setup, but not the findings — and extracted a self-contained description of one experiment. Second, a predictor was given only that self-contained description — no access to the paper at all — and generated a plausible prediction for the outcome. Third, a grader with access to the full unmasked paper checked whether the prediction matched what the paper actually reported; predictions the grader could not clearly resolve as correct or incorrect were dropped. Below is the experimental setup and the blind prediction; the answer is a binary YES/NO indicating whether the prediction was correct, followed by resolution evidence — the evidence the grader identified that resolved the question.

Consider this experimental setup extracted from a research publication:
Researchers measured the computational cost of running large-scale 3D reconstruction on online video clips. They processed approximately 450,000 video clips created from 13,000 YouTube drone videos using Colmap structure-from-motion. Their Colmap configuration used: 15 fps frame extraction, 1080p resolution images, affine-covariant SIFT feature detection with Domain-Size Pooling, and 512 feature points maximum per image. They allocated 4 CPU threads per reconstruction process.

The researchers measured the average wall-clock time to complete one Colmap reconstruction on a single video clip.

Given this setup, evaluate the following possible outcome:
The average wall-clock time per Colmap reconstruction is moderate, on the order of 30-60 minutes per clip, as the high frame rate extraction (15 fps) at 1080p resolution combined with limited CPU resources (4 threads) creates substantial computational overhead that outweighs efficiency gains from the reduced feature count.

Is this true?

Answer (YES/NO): NO